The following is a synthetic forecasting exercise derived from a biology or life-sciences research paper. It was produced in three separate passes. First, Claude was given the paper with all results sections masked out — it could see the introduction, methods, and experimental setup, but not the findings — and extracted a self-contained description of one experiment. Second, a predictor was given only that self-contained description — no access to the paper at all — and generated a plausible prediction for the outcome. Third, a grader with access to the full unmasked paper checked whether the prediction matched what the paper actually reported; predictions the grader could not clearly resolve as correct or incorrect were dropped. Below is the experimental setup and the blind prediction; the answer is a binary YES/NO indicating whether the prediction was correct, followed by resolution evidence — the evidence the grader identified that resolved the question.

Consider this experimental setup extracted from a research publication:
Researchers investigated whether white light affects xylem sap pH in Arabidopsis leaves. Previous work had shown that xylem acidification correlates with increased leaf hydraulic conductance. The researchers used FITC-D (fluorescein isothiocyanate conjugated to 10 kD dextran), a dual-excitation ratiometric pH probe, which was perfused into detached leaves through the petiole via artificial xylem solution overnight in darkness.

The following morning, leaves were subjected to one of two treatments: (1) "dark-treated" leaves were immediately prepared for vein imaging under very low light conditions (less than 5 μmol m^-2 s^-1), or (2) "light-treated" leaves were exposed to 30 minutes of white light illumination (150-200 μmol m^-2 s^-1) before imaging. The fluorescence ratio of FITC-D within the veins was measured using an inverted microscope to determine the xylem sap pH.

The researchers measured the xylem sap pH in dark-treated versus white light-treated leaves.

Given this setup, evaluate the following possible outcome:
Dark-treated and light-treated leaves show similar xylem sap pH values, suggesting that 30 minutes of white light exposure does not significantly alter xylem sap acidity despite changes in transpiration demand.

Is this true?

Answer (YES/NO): NO